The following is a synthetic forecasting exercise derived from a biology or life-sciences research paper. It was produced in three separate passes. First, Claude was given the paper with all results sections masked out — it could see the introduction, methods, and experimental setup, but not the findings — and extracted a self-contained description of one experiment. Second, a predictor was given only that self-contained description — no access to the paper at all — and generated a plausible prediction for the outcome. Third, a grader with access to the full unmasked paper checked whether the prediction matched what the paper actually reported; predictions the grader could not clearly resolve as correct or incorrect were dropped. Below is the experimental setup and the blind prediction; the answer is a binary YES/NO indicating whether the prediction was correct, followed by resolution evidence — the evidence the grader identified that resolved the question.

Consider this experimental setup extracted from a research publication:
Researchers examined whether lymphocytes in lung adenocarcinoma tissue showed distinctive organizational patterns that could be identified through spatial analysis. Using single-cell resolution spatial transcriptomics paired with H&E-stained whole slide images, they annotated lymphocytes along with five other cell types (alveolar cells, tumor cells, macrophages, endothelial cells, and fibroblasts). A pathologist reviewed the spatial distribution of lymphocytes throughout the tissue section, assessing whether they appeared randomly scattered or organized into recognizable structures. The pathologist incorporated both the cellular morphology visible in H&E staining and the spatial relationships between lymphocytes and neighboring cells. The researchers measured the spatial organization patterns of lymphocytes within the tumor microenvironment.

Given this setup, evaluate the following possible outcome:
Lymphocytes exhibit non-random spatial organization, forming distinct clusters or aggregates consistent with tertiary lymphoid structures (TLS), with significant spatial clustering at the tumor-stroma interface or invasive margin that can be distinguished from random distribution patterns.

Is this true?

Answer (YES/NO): YES